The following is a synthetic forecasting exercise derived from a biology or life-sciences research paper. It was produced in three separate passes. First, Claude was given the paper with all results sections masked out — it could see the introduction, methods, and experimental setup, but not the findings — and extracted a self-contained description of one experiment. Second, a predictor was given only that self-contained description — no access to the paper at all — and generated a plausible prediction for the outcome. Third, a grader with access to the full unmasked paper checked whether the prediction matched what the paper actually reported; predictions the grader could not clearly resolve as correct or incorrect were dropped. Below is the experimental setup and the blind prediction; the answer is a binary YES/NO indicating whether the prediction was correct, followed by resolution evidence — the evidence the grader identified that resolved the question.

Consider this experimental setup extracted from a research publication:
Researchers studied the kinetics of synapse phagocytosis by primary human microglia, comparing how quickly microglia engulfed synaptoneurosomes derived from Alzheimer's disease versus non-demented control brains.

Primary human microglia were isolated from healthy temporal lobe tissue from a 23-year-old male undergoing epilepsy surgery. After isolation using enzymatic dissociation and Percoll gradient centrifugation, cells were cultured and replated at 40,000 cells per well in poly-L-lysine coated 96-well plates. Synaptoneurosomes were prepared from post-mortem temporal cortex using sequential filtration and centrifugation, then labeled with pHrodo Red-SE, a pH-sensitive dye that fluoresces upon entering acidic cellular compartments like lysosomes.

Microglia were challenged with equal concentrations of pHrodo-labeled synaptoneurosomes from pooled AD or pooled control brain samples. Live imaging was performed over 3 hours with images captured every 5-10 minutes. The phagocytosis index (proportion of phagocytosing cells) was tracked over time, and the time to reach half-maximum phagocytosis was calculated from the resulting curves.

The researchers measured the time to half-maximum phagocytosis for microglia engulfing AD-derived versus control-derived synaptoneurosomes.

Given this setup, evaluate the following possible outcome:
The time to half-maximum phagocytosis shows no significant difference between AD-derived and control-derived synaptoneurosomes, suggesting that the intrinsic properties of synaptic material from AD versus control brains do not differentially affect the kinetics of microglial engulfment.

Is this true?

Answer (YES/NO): NO